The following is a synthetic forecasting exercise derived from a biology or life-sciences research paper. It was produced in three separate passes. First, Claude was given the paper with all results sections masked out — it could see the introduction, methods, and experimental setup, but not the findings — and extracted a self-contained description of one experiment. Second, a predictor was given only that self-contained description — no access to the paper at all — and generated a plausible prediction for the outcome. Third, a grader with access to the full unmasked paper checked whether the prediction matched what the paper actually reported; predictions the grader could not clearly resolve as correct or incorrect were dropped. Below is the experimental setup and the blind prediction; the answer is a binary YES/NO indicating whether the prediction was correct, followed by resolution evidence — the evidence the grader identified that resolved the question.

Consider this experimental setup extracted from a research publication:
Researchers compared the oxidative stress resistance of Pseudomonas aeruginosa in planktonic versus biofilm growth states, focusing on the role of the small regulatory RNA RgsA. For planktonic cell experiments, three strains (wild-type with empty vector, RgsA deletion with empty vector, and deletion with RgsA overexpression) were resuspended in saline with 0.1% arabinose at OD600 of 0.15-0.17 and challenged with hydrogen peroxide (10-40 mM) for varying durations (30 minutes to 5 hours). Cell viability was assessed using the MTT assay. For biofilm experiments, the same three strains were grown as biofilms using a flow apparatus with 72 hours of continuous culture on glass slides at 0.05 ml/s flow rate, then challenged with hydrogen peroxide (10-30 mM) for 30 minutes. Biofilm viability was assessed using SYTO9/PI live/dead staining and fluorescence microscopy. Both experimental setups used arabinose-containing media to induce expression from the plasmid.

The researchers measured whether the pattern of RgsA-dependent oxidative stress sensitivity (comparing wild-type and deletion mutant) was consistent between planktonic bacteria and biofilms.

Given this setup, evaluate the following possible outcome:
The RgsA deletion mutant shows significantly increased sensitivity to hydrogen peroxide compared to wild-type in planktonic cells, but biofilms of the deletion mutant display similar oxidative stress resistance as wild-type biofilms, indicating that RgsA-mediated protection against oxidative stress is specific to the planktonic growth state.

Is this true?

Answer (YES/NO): NO